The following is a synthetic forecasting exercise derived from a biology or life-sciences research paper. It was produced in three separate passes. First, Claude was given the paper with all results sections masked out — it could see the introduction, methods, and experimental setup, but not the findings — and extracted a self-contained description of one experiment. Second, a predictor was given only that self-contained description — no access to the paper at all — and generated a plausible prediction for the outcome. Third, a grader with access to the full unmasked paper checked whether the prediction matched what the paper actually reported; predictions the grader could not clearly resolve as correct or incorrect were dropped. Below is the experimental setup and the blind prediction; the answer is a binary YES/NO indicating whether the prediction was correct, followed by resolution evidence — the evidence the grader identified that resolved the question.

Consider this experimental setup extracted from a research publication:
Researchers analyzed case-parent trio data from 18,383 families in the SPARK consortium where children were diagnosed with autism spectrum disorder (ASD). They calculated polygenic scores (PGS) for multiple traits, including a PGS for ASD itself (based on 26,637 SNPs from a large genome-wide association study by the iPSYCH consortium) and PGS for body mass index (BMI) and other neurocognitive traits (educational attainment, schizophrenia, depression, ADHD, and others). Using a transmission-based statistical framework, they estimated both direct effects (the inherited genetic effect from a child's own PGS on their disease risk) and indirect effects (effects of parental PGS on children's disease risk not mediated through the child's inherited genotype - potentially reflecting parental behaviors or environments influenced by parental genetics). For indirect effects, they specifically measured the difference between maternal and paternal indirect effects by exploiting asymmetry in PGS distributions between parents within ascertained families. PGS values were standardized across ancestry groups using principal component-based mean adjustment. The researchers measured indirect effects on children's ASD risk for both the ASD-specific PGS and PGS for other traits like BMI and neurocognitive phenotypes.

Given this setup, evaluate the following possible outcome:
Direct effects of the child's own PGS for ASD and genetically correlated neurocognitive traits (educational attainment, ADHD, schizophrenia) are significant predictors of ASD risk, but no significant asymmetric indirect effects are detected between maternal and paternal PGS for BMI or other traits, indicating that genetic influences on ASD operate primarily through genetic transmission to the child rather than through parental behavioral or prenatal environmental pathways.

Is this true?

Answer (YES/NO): NO